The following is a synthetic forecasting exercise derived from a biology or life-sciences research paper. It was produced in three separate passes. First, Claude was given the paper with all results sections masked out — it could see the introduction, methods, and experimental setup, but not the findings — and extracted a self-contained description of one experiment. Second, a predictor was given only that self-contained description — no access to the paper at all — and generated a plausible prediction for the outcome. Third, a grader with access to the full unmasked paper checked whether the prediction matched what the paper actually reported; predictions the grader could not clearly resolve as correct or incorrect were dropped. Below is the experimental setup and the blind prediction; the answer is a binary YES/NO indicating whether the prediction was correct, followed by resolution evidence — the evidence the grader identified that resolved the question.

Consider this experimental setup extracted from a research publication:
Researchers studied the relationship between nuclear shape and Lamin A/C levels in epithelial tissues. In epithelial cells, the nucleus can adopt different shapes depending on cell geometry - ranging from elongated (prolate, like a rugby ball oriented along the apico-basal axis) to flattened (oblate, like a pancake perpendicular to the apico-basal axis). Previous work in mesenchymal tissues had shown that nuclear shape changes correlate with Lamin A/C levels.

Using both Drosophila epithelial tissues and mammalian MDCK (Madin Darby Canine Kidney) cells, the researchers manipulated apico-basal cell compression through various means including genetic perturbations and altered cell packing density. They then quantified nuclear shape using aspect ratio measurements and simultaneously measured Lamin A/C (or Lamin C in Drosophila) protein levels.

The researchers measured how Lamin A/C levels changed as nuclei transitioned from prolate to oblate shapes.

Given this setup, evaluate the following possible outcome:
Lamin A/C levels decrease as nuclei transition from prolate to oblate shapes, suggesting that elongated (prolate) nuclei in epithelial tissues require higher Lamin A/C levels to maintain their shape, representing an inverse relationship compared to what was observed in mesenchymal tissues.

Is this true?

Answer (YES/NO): NO